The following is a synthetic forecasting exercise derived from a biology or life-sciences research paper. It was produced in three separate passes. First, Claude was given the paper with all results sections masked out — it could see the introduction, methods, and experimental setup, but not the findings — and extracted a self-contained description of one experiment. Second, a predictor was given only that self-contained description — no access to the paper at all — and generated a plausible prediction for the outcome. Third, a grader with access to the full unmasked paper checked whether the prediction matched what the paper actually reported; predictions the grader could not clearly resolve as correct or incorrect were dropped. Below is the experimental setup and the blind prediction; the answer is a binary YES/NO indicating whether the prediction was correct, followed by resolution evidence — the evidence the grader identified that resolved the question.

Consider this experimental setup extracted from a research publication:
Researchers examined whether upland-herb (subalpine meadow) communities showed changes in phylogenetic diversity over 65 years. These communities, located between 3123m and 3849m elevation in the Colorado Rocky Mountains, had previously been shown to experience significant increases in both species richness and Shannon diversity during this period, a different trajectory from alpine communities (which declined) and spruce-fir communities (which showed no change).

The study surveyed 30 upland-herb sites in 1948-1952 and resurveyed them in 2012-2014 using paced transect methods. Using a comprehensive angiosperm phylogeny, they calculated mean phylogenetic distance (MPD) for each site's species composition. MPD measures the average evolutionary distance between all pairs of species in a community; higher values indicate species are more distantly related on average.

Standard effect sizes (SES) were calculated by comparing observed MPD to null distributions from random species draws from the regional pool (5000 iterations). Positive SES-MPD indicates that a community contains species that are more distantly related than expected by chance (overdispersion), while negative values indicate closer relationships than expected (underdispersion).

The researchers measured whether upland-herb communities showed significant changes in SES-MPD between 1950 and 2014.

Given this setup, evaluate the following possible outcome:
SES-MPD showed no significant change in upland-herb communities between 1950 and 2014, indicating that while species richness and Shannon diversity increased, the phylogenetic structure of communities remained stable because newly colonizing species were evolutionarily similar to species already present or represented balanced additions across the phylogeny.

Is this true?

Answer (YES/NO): NO